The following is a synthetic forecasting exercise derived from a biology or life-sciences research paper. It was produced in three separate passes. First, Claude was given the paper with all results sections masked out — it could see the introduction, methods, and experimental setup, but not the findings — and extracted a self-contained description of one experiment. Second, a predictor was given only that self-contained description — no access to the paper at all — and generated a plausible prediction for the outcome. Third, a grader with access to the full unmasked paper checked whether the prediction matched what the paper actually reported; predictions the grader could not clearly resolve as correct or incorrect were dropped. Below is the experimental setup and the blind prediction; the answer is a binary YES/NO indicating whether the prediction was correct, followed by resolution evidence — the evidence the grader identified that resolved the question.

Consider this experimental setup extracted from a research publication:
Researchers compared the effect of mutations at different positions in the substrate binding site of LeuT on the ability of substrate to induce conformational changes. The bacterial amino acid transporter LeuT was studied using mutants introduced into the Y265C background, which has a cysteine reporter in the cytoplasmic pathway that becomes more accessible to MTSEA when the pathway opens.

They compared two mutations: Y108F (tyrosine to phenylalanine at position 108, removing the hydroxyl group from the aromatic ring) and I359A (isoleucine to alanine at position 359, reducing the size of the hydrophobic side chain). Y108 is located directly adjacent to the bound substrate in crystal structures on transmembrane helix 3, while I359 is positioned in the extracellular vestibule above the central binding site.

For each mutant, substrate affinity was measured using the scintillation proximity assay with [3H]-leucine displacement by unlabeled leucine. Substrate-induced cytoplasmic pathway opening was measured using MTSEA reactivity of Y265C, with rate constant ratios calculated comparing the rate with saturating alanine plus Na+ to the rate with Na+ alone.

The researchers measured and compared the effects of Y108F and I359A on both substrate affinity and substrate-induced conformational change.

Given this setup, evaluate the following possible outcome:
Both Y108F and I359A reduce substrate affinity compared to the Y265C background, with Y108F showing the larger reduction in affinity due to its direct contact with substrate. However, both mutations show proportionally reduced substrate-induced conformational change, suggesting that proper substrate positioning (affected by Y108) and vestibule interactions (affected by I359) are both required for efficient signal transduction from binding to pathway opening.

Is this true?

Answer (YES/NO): NO